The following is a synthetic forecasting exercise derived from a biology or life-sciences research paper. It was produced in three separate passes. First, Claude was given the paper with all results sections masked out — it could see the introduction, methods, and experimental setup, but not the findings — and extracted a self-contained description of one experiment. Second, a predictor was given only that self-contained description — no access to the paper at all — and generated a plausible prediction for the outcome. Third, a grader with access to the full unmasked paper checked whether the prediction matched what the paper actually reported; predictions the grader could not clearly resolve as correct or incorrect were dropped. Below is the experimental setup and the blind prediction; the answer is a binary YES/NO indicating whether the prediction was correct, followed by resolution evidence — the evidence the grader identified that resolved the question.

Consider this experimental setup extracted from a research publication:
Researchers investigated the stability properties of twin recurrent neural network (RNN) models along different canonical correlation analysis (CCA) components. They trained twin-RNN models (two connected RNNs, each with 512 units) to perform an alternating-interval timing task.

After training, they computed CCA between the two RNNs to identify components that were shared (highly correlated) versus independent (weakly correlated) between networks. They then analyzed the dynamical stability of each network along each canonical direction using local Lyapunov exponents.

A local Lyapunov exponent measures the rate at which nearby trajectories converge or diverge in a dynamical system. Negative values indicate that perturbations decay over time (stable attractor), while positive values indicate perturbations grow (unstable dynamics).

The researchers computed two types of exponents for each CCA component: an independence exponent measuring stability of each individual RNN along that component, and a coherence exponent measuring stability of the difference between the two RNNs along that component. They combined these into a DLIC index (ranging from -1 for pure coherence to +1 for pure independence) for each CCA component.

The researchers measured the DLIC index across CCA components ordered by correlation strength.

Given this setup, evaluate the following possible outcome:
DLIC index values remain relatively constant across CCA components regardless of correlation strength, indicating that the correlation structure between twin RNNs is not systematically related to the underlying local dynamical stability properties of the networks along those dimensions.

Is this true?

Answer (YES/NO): NO